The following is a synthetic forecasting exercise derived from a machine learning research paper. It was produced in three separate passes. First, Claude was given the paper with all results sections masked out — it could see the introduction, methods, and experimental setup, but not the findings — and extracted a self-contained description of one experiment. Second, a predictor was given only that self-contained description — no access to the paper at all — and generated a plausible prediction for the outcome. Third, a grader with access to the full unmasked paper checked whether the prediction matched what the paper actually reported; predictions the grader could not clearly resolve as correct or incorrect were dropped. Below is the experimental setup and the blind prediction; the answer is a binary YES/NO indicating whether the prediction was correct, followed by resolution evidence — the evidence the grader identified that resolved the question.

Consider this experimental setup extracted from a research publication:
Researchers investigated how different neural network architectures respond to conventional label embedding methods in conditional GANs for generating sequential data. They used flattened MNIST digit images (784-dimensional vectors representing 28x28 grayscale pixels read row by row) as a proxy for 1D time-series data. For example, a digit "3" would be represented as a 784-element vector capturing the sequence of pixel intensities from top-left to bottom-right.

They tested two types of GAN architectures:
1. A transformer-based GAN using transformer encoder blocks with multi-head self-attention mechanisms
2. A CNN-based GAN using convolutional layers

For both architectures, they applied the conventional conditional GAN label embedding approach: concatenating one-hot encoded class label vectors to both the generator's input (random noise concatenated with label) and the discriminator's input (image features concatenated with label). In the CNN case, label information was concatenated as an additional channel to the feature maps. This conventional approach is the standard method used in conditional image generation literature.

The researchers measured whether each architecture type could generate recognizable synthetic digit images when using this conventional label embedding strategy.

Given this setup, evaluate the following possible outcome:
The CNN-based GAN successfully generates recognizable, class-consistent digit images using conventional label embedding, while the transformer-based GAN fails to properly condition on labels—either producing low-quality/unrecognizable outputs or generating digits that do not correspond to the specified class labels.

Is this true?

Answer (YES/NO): YES